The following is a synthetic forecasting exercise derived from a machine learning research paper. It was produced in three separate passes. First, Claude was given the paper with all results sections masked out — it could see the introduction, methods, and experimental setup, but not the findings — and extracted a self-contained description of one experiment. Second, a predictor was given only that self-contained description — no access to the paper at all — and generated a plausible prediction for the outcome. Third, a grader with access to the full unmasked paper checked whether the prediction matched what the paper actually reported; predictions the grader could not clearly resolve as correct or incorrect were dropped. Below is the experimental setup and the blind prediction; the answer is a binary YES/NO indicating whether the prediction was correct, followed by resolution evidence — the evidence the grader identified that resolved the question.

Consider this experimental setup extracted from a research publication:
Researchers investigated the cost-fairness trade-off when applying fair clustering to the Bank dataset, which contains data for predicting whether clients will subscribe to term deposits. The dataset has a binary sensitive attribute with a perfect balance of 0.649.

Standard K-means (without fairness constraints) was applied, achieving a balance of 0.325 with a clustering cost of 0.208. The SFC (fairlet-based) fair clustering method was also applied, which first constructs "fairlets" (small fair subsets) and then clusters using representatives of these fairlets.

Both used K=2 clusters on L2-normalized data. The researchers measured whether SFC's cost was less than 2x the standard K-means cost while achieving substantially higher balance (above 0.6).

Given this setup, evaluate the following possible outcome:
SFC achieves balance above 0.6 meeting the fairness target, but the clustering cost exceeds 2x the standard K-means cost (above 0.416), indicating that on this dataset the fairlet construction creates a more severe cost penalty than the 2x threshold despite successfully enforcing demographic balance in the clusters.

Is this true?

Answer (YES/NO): NO